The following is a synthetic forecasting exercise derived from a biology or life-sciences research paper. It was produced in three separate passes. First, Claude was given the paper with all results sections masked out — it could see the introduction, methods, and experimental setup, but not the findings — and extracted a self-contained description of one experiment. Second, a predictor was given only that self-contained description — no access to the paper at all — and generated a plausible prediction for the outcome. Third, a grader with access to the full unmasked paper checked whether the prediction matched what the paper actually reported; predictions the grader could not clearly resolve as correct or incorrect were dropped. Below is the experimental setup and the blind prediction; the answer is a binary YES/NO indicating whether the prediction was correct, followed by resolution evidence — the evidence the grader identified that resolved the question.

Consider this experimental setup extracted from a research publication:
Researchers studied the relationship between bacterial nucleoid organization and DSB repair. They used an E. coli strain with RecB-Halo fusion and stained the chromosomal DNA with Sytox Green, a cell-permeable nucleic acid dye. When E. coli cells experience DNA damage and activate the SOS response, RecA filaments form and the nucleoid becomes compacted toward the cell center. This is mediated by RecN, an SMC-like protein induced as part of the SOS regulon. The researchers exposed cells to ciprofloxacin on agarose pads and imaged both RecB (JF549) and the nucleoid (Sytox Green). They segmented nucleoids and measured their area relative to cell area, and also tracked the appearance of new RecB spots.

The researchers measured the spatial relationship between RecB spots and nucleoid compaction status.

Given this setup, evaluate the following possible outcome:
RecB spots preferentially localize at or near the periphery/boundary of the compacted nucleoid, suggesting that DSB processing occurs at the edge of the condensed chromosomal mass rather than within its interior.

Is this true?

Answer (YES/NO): NO